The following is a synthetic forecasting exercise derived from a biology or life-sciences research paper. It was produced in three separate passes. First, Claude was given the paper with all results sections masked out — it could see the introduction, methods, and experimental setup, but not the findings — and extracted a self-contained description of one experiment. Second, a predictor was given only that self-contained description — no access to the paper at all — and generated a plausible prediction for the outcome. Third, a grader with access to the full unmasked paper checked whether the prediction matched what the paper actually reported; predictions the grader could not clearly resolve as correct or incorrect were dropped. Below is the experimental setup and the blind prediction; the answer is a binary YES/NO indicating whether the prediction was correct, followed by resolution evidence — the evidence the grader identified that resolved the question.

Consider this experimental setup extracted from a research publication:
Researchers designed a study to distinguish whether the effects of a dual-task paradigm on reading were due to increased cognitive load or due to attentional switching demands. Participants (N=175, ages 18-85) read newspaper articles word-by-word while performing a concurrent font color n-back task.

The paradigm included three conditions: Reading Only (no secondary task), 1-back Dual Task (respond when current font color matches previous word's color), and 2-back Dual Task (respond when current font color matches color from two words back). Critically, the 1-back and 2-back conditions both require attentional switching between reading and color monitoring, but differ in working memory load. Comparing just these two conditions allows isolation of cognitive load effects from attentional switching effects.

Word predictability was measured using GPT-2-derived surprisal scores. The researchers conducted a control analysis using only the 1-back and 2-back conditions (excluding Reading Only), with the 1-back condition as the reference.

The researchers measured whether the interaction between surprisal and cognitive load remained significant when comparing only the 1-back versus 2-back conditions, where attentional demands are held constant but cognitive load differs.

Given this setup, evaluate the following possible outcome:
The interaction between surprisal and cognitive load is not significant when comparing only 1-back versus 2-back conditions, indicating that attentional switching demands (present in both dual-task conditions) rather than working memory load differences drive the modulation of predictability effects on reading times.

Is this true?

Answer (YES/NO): NO